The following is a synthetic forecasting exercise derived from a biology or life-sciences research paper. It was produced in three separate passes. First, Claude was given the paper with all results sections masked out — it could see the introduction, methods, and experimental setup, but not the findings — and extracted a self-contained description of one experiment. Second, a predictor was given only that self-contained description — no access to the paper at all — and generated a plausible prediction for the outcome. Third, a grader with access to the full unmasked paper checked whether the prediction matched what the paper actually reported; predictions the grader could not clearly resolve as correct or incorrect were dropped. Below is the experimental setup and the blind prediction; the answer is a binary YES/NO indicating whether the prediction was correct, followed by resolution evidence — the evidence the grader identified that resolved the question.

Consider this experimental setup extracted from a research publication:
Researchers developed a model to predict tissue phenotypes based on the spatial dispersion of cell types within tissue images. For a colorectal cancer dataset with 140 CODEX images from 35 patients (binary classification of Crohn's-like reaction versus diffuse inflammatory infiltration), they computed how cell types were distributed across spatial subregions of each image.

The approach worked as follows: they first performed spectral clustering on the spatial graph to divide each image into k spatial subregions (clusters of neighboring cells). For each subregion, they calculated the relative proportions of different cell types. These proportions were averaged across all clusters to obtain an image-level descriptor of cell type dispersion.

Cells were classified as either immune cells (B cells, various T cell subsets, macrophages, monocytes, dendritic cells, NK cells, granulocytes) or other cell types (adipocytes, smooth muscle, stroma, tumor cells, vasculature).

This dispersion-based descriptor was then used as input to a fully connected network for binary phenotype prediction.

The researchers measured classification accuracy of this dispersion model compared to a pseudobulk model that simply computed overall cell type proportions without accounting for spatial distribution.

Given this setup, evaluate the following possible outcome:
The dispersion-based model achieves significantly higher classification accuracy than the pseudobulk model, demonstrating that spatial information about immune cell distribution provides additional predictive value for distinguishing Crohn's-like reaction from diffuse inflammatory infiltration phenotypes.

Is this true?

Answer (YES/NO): YES